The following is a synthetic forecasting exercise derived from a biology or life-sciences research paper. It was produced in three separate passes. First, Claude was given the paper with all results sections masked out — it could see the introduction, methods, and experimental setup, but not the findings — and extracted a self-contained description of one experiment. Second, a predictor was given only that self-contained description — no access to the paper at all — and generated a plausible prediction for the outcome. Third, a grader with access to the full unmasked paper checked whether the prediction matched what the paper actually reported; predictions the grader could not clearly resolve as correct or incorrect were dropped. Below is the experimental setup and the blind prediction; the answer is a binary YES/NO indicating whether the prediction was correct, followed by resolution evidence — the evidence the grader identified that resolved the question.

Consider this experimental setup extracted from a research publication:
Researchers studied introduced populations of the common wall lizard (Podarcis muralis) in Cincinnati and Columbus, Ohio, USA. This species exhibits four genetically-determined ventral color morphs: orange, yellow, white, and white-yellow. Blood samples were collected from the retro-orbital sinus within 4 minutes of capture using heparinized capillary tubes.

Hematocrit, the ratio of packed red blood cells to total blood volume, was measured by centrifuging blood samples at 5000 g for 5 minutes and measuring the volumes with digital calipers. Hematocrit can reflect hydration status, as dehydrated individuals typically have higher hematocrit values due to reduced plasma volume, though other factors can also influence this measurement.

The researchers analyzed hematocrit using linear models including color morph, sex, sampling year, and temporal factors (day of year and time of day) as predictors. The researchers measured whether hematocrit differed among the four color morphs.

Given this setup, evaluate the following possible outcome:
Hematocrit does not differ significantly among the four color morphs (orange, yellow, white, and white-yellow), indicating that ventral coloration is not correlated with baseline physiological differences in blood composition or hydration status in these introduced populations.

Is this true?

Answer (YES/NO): YES